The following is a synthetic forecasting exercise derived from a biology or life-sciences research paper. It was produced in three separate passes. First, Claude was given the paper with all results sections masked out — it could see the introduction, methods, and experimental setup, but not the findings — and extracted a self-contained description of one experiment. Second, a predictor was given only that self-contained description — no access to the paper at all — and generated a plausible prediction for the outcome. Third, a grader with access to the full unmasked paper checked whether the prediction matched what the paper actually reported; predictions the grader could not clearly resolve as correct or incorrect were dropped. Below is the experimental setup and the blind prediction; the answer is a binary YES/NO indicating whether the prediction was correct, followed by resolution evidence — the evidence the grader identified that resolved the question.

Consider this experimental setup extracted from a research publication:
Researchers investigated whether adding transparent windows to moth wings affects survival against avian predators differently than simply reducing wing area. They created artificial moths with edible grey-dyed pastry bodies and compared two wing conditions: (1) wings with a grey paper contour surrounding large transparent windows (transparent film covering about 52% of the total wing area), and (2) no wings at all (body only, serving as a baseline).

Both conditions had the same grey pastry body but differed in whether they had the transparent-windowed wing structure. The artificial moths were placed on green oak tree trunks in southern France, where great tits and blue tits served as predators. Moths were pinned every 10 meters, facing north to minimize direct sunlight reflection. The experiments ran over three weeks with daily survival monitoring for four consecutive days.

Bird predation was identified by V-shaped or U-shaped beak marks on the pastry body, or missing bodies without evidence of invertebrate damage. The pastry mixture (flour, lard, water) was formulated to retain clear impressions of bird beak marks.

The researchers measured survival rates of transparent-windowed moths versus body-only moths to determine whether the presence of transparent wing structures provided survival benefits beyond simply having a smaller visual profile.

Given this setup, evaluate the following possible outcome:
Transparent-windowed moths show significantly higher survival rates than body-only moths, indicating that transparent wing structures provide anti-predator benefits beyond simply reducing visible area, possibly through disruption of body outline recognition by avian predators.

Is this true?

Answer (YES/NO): NO